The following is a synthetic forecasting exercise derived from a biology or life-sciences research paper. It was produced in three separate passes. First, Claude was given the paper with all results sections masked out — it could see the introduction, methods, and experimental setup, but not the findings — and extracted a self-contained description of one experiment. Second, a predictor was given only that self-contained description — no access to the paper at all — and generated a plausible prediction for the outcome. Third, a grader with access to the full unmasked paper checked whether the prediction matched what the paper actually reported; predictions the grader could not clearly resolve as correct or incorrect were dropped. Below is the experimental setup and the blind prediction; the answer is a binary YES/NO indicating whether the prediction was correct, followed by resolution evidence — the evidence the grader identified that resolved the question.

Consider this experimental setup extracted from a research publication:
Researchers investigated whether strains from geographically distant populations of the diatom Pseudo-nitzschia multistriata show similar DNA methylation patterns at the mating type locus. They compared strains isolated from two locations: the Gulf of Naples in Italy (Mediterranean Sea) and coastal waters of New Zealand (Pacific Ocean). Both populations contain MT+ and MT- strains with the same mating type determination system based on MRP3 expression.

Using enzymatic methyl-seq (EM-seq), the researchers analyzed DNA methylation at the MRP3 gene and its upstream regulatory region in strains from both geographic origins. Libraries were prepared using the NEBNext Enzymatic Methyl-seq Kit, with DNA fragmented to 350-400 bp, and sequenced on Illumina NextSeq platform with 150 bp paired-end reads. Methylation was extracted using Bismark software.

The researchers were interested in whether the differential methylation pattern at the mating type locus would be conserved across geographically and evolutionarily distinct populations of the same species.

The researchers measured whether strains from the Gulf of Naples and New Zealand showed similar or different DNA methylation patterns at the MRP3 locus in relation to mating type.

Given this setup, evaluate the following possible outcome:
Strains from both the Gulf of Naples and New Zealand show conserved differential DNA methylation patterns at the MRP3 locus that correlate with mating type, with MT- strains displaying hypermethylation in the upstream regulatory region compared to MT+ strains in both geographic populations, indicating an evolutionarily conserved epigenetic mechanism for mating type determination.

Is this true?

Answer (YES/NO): YES